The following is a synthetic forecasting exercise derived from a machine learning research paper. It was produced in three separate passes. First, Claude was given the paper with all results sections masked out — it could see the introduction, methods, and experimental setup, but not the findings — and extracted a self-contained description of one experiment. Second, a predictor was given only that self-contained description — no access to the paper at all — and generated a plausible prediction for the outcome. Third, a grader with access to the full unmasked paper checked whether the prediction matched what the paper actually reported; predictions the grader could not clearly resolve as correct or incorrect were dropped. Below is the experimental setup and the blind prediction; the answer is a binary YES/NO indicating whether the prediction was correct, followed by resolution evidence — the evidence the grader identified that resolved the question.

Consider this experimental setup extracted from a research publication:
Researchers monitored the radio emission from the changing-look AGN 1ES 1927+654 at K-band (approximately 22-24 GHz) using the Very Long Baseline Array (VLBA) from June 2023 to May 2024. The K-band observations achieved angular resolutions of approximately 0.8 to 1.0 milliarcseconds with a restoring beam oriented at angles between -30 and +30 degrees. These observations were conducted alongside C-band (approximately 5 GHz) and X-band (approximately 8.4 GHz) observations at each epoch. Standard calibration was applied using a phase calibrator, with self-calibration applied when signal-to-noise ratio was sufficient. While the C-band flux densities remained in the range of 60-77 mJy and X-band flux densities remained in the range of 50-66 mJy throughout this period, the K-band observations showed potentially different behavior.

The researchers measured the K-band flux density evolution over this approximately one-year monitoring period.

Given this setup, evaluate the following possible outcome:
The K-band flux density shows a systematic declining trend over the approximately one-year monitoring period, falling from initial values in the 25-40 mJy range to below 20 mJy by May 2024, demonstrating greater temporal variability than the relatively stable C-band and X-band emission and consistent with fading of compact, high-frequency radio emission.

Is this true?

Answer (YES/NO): NO